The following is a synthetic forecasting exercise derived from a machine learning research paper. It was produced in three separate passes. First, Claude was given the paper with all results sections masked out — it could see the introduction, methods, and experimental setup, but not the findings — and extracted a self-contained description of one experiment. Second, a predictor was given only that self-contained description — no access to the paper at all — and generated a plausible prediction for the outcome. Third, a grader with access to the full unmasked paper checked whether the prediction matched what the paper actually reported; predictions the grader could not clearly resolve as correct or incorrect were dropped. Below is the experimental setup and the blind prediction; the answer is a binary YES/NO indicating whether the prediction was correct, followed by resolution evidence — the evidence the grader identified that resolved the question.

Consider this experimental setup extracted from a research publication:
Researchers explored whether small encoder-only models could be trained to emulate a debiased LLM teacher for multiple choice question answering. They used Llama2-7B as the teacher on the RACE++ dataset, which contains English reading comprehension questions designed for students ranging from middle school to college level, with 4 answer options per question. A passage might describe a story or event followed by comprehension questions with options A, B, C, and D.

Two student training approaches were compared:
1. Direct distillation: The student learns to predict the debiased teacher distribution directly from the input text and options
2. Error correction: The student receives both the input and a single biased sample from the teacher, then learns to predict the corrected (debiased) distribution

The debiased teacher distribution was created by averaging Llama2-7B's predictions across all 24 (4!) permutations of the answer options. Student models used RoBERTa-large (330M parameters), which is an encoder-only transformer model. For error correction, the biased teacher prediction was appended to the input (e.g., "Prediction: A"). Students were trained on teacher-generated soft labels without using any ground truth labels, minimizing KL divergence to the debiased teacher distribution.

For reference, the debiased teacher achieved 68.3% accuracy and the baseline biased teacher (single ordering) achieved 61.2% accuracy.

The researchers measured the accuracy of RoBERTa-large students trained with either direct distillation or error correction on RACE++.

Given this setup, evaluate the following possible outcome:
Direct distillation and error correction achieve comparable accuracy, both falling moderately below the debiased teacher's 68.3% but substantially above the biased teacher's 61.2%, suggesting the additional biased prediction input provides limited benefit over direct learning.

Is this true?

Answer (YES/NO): NO